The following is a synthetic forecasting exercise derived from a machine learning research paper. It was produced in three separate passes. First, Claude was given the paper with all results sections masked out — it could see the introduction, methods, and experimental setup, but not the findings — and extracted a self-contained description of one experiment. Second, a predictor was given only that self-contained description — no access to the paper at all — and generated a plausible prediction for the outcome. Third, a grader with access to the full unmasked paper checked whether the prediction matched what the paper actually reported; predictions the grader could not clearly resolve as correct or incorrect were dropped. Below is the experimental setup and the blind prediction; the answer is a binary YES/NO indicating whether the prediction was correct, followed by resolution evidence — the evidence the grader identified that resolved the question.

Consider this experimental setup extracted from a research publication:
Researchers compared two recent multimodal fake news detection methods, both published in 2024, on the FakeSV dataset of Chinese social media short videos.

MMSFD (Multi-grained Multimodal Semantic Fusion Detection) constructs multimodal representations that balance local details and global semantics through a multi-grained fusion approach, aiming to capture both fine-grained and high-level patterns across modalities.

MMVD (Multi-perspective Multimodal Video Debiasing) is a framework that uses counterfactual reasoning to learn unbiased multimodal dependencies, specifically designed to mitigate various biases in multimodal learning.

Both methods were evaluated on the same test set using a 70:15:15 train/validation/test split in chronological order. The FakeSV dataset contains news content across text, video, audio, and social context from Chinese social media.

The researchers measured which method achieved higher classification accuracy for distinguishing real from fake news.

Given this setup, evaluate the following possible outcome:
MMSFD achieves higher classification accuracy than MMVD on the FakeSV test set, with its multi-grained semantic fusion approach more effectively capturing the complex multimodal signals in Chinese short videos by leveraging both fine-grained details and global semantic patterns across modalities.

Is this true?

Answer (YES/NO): NO